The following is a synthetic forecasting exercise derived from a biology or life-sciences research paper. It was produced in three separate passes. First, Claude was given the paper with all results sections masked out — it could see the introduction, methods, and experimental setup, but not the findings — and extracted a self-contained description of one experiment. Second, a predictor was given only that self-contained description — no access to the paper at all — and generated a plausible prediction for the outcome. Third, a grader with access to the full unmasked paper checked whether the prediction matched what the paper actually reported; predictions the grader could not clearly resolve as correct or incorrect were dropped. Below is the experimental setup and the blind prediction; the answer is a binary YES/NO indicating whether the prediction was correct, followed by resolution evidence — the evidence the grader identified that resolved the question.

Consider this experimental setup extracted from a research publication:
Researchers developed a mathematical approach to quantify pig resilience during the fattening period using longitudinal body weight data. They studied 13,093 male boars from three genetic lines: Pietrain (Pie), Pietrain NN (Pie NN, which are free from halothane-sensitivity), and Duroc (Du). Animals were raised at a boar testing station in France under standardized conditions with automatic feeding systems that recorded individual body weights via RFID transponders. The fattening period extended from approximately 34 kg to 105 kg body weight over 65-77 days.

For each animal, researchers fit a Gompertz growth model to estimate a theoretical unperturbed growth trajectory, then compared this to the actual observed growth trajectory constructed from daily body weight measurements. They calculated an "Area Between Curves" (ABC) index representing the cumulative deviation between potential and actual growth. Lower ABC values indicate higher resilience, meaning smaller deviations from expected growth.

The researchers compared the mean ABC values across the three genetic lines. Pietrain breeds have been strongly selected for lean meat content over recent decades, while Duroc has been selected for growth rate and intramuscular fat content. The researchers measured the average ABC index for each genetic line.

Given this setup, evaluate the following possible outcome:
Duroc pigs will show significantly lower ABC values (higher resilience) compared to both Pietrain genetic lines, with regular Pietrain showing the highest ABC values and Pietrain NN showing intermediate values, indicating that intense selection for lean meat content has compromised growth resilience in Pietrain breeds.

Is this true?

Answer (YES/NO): NO